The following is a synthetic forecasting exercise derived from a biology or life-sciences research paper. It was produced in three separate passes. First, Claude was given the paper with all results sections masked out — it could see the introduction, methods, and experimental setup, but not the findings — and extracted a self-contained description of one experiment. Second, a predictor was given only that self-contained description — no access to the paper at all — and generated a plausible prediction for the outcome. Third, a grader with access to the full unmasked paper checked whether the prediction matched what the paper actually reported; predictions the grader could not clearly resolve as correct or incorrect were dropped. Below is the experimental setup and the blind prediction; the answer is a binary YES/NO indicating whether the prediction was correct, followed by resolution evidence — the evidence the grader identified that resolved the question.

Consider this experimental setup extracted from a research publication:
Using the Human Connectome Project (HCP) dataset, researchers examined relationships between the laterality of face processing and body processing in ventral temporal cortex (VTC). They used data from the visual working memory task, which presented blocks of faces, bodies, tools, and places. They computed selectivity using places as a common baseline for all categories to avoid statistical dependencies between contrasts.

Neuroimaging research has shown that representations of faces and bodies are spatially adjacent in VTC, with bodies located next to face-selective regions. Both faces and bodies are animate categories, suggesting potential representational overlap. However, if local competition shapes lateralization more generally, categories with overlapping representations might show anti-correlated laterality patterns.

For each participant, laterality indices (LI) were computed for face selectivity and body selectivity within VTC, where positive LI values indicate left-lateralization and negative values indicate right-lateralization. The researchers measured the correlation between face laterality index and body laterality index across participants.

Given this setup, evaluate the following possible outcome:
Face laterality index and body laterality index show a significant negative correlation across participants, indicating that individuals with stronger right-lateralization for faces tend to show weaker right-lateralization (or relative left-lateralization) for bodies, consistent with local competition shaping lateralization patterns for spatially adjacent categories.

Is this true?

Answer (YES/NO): NO